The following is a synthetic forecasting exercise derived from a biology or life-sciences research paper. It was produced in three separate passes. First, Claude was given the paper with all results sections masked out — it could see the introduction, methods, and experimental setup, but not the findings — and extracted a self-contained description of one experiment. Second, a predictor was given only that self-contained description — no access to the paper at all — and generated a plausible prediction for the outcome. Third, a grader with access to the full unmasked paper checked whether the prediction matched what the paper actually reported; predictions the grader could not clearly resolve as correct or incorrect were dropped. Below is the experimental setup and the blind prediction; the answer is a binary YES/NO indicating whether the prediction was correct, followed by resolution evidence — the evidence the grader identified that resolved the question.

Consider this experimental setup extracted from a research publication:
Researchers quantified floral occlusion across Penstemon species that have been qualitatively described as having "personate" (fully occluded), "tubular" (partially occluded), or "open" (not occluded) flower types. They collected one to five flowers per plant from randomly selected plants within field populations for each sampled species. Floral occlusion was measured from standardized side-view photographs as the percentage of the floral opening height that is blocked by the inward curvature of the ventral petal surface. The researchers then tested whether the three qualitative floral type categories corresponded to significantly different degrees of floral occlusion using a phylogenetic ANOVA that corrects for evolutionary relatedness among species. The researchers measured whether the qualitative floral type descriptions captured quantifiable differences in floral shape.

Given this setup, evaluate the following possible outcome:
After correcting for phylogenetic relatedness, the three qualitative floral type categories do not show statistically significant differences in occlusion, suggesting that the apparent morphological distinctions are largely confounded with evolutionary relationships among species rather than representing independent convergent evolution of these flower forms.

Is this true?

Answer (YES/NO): NO